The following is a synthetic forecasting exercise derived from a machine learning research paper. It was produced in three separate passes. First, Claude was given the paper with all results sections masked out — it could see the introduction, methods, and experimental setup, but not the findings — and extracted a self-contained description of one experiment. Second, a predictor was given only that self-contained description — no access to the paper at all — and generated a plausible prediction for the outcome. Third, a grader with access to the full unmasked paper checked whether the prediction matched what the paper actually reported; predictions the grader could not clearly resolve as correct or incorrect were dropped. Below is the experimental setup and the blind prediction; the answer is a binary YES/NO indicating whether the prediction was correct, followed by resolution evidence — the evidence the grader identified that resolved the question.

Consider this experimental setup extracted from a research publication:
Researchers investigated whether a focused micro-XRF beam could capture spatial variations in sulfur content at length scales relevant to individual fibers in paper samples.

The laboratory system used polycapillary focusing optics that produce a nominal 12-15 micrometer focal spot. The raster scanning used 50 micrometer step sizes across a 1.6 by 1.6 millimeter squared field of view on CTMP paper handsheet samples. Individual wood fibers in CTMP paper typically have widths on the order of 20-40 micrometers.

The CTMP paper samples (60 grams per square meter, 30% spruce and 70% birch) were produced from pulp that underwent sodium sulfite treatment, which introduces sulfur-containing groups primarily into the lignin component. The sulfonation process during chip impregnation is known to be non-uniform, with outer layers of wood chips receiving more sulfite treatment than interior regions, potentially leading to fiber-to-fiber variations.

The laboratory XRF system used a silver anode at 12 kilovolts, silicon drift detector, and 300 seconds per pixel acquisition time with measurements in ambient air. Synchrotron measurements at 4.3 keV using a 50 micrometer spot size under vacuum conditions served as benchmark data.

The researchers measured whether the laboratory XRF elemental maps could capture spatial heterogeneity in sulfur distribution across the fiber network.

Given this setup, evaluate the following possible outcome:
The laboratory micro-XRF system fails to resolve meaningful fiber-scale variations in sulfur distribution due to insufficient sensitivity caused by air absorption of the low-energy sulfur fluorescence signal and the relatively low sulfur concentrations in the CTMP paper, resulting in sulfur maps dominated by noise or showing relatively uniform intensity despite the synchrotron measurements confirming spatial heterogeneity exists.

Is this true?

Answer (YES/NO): NO